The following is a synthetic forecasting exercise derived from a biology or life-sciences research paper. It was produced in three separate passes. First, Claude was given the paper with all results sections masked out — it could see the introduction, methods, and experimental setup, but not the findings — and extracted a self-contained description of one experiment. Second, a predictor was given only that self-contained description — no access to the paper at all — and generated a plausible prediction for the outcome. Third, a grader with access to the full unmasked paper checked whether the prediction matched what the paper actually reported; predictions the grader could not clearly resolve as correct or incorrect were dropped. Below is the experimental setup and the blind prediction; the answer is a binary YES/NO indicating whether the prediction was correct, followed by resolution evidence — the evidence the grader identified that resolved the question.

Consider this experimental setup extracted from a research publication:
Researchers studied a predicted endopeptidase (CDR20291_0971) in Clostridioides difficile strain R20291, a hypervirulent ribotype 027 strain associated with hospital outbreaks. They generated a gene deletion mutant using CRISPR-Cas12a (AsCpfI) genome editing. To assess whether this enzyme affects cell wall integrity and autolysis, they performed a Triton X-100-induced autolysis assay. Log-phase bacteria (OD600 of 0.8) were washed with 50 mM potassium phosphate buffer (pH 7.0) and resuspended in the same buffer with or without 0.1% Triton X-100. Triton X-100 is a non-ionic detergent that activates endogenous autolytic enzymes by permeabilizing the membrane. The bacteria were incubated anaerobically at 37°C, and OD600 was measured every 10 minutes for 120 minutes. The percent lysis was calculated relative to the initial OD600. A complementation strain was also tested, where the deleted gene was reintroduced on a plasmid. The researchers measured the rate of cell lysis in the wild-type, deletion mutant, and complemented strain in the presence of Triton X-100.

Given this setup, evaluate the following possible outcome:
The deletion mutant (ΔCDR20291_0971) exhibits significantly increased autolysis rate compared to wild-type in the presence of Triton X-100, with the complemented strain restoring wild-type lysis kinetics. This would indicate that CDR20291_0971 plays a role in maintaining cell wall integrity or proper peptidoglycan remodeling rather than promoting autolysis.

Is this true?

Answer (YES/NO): NO